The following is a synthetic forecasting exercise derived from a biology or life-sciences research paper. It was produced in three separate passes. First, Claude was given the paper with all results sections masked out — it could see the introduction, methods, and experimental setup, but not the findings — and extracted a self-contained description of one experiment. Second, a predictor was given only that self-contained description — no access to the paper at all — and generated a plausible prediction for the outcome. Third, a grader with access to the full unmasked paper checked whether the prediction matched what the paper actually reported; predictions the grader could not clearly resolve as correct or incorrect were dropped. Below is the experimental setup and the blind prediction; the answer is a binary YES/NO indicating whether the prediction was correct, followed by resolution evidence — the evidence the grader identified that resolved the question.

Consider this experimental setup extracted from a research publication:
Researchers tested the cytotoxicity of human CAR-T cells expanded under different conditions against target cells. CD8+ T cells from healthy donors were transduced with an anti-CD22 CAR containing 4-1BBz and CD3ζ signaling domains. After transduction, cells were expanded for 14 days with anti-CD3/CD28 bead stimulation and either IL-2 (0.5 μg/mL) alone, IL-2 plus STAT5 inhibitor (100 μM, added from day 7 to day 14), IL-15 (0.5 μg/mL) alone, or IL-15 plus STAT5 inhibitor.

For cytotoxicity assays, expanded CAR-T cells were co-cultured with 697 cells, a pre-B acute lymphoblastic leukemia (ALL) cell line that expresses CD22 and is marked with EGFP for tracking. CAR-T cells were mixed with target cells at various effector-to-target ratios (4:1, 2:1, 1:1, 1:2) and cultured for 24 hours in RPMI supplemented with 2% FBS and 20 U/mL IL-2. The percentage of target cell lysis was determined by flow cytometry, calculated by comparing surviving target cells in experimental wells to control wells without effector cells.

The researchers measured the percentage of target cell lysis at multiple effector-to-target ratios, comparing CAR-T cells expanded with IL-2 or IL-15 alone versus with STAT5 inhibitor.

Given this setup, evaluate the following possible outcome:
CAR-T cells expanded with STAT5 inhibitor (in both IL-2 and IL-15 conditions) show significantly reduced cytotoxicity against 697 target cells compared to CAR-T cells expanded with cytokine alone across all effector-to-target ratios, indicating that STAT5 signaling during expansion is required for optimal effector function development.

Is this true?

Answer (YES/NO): NO